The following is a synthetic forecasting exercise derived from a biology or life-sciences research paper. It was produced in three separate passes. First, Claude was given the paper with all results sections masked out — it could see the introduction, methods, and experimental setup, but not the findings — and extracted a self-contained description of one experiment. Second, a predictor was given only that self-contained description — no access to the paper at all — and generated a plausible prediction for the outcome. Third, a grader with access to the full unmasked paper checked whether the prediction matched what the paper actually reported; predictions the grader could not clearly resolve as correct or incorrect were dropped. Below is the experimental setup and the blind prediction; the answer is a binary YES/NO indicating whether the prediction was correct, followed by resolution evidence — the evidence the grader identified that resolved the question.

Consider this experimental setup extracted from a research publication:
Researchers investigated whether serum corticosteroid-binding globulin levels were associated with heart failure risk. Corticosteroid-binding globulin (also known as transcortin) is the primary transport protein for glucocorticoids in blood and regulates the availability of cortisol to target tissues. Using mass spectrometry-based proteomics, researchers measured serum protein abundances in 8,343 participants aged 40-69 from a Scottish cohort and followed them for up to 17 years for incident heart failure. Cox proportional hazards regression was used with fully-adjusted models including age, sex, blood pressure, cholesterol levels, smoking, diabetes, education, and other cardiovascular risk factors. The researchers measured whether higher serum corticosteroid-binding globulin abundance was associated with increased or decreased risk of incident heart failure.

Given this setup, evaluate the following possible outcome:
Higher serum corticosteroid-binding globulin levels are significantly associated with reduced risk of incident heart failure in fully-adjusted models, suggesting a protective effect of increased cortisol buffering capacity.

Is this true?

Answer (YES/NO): YES